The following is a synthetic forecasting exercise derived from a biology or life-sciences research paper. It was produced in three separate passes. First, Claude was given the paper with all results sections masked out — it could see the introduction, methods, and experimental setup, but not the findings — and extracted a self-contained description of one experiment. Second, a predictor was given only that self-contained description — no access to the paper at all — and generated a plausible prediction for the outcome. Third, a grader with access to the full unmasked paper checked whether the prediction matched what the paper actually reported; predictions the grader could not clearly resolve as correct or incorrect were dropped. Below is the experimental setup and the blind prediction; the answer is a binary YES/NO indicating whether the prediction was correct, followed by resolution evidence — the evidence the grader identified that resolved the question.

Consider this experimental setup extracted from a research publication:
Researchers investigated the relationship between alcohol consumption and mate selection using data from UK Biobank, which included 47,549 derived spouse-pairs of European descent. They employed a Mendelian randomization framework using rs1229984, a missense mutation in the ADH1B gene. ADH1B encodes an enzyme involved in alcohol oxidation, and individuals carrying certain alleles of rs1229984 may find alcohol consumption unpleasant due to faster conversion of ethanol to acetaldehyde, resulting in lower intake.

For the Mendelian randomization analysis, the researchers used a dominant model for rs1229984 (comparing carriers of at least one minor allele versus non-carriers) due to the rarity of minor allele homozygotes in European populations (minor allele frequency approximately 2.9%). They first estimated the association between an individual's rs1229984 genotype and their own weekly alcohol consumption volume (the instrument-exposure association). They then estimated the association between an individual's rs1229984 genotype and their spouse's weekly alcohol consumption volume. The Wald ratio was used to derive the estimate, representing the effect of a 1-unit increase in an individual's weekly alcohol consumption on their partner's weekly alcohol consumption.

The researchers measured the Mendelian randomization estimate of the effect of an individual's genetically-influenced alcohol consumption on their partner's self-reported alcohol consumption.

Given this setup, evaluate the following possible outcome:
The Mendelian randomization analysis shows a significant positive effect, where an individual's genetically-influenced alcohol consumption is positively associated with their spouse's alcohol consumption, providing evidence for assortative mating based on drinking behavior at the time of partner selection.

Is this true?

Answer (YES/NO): YES